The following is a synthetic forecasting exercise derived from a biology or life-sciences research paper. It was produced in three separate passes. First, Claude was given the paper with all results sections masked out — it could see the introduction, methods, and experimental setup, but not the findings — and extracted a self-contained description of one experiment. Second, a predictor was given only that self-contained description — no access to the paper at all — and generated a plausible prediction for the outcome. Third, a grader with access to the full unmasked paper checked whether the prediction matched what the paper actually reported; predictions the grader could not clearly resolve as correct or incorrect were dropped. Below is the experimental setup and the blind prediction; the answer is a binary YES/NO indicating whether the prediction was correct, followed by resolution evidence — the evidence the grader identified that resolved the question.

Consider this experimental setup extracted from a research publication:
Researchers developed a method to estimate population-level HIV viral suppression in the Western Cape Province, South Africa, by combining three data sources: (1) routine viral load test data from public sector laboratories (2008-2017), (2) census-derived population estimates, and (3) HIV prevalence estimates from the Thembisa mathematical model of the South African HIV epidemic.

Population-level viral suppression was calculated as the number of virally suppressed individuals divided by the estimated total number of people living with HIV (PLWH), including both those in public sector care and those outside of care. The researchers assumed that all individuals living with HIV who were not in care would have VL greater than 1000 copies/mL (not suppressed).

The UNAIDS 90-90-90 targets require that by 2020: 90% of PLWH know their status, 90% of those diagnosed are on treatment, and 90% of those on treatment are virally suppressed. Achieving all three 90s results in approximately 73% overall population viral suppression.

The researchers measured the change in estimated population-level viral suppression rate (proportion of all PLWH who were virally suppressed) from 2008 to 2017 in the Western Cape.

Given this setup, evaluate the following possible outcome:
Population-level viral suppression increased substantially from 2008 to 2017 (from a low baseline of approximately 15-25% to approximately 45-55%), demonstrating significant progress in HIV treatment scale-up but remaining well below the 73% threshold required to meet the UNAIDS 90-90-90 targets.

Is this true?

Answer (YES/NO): NO